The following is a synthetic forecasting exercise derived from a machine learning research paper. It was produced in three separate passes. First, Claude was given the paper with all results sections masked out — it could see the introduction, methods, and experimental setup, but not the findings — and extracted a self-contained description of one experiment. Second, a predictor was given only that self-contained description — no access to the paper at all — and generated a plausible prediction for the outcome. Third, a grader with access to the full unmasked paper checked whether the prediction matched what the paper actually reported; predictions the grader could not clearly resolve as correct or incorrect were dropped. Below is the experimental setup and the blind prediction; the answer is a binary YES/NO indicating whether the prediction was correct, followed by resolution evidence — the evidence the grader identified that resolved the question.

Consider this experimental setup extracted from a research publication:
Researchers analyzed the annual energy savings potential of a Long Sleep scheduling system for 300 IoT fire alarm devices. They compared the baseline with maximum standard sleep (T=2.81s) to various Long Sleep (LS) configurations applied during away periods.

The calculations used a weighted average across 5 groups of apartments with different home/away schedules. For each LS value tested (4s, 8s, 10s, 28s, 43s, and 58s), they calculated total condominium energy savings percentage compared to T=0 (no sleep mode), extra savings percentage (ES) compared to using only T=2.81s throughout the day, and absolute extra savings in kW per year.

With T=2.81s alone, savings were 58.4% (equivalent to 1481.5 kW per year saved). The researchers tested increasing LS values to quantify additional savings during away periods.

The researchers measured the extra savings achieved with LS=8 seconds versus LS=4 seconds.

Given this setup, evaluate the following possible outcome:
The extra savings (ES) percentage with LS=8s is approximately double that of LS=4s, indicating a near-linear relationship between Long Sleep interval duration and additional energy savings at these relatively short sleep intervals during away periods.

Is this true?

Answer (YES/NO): NO